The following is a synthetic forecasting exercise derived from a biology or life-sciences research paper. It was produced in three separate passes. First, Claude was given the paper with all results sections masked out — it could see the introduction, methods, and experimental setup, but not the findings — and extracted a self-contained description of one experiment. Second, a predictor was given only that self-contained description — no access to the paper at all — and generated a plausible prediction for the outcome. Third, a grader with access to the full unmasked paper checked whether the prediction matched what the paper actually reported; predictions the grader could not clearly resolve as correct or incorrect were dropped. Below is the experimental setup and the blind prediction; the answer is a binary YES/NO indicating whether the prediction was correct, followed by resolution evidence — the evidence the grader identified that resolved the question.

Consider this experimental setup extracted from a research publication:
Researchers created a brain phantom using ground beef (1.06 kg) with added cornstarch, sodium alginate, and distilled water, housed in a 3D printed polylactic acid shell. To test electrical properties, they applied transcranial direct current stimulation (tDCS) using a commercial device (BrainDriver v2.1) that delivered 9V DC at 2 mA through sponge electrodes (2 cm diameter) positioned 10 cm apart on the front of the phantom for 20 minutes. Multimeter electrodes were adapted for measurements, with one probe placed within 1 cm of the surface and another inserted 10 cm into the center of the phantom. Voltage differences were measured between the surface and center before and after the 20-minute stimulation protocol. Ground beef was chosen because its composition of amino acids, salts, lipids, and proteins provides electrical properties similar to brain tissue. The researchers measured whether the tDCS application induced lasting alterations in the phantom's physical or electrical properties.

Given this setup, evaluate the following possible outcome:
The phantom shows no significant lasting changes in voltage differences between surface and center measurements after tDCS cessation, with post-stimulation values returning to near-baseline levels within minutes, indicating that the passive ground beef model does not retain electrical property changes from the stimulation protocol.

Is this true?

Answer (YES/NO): YES